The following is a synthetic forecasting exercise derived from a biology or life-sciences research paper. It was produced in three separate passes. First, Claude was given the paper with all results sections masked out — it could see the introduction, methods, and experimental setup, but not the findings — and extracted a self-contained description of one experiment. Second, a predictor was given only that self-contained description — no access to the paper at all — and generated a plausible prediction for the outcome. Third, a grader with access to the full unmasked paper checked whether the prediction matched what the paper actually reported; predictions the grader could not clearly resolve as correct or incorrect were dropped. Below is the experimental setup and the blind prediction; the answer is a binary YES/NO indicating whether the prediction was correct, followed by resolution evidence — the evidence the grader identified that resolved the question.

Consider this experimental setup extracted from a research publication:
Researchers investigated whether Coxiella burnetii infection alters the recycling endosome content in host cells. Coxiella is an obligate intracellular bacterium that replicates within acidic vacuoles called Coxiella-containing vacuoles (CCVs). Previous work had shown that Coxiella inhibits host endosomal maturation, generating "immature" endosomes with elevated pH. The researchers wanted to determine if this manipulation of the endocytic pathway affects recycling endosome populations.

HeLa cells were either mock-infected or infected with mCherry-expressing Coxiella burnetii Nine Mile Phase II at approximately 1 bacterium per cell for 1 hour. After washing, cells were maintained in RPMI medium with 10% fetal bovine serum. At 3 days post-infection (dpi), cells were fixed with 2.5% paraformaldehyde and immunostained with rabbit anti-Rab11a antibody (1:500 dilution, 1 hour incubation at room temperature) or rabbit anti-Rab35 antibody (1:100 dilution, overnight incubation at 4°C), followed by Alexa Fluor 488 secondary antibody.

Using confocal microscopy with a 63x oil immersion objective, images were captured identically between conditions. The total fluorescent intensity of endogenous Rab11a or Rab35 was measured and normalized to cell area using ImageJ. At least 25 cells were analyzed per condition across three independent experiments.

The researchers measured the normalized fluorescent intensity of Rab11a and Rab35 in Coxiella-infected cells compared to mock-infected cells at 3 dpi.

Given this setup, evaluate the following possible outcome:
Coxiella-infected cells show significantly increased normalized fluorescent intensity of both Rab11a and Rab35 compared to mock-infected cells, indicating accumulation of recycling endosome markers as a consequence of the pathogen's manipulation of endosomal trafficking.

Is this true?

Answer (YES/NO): YES